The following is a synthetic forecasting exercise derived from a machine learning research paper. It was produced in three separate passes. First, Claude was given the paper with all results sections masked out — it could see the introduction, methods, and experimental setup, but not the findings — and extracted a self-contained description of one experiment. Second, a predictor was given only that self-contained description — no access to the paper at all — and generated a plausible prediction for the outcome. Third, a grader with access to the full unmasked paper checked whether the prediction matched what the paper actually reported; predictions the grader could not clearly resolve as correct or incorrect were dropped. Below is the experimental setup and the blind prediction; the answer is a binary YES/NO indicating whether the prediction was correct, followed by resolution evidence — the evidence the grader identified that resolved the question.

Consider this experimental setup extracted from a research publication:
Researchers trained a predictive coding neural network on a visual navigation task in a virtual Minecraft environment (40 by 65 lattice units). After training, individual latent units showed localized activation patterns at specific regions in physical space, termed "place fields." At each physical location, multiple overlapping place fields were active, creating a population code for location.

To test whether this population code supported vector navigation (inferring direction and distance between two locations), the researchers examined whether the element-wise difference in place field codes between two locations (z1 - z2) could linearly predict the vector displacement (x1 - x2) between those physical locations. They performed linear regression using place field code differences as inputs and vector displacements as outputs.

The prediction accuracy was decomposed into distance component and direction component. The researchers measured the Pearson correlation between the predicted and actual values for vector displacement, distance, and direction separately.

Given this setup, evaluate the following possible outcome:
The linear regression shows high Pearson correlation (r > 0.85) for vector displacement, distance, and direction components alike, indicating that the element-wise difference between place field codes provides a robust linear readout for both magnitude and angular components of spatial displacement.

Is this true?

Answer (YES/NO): NO